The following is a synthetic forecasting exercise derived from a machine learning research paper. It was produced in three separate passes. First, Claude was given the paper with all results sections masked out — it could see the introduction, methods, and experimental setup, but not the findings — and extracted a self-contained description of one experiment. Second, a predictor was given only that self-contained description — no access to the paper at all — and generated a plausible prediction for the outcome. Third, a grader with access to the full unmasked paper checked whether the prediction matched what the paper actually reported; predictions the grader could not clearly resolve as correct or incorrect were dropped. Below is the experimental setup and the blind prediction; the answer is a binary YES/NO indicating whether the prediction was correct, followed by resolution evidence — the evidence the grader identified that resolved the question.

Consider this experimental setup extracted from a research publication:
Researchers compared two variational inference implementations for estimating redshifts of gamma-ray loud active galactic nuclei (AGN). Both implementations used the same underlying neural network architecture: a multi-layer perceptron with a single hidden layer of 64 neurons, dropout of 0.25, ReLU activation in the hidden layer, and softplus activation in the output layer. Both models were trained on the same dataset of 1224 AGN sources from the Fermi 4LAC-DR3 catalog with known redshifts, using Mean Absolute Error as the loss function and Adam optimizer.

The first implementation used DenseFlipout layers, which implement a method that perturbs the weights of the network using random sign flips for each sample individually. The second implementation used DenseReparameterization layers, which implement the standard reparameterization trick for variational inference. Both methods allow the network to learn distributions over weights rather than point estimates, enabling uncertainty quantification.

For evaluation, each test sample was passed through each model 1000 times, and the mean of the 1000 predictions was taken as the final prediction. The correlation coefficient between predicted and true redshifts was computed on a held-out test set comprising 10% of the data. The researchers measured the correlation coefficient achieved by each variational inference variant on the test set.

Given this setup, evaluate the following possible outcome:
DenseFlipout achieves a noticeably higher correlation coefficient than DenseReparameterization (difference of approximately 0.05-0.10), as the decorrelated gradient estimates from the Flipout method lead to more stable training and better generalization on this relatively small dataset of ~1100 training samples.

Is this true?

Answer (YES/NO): NO